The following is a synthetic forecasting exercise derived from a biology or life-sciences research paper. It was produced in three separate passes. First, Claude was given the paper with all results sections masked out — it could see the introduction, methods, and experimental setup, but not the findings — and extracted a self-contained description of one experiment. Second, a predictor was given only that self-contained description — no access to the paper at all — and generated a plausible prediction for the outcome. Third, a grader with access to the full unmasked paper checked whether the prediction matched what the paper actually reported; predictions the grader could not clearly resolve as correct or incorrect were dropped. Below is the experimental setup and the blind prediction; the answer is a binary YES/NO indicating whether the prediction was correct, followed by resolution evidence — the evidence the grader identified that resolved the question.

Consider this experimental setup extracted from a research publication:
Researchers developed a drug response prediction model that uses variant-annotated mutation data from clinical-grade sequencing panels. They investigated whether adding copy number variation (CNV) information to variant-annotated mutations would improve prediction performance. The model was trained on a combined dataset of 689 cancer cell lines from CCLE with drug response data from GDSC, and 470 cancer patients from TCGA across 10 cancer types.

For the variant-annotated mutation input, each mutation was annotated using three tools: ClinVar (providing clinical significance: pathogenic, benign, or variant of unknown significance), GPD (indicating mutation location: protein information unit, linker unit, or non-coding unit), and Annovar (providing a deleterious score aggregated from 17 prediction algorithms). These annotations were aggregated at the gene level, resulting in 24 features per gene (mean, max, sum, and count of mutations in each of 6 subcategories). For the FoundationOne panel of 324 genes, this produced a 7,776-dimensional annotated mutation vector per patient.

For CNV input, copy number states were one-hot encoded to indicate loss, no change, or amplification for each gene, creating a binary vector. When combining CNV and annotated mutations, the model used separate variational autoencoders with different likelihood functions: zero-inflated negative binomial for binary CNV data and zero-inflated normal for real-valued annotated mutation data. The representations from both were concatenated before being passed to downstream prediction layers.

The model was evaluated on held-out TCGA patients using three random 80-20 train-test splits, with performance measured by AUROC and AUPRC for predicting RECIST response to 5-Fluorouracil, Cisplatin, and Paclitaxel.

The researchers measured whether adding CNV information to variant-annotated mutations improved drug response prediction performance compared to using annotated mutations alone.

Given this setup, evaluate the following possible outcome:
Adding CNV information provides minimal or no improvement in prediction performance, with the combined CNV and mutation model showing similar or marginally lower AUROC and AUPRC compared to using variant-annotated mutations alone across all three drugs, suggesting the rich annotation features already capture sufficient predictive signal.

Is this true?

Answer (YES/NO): NO